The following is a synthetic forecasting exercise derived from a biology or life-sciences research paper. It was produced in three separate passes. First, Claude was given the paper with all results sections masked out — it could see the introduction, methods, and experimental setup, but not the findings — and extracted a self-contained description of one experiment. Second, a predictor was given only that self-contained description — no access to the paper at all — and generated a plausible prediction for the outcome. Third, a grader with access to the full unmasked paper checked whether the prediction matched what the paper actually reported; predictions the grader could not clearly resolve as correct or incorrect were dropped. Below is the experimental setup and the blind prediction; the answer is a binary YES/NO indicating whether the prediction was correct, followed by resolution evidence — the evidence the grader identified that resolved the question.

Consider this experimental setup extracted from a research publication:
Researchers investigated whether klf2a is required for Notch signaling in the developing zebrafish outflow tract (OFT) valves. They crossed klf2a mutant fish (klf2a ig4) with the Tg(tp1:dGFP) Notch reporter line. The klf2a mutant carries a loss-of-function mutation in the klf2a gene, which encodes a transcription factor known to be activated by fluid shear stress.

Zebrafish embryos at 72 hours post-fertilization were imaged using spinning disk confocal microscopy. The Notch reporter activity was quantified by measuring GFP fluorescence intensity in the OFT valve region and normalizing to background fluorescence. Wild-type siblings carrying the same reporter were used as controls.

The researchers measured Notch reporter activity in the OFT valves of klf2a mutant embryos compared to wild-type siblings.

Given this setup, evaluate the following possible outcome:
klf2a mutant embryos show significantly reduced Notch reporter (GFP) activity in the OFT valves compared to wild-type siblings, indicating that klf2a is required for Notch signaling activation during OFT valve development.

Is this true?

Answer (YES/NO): YES